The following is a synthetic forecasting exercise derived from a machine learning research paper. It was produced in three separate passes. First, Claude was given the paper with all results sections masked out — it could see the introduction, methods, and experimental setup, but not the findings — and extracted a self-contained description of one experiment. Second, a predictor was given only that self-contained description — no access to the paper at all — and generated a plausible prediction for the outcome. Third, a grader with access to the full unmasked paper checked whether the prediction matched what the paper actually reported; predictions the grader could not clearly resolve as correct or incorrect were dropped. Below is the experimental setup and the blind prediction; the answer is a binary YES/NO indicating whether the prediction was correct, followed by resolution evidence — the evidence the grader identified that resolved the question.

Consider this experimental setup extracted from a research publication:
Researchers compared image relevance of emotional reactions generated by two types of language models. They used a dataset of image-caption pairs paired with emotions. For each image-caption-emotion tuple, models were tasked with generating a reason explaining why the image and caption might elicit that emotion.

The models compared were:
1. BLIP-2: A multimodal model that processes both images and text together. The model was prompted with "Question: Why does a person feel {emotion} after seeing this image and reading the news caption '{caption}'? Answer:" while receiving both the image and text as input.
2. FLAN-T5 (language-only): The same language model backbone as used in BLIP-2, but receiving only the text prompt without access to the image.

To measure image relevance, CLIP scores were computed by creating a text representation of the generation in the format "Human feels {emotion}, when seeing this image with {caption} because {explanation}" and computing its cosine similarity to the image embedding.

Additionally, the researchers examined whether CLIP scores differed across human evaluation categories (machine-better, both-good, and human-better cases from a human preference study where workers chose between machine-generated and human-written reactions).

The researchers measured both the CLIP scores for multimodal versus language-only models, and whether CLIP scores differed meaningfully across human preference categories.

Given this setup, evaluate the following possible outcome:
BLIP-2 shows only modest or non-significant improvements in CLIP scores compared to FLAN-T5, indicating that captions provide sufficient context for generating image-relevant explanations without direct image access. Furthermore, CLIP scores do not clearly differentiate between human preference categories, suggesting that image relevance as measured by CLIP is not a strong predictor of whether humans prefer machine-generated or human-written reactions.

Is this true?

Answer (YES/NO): NO